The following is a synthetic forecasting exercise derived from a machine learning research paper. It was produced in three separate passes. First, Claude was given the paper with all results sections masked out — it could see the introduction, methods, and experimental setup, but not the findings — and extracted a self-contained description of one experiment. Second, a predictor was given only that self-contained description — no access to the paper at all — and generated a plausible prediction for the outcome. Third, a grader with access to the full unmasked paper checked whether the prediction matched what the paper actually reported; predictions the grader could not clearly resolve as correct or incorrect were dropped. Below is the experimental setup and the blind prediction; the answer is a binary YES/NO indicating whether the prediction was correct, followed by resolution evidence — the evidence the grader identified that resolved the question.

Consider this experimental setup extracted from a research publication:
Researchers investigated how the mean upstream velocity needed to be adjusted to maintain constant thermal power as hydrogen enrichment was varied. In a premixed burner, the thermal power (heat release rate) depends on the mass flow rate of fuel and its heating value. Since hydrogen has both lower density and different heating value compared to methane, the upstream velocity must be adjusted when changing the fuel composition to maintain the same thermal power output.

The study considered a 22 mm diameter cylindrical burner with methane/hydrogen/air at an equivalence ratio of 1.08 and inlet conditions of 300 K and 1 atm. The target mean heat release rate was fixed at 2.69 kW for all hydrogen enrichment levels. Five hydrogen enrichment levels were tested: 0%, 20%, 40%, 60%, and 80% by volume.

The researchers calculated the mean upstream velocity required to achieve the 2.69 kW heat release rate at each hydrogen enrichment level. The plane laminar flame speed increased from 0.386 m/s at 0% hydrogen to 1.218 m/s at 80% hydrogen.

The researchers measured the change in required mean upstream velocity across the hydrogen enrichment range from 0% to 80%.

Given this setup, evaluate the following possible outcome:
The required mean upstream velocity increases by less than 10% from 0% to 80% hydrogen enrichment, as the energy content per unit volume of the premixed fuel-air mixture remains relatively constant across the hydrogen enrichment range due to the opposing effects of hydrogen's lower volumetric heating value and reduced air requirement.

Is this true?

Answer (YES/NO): YES